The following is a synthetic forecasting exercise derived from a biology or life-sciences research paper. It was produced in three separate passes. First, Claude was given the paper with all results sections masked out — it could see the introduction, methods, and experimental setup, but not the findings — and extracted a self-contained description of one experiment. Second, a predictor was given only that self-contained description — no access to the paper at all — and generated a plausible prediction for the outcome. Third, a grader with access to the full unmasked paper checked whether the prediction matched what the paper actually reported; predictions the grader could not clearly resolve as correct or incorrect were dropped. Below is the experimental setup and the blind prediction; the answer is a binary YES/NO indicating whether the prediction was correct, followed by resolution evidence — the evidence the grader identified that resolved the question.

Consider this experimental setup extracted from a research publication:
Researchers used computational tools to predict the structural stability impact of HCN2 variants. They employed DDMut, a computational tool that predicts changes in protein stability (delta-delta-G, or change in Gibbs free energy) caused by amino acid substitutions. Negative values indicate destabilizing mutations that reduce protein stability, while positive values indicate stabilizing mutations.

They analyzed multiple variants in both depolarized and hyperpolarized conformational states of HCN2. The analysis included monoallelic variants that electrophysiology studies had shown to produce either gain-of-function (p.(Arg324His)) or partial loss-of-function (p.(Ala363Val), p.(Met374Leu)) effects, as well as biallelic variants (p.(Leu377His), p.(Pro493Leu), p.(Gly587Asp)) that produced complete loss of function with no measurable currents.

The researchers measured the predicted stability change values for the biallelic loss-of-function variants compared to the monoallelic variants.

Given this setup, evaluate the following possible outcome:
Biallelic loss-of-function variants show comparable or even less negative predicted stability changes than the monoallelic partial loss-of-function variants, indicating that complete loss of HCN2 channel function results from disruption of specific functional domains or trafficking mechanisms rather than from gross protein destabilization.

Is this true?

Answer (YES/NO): NO